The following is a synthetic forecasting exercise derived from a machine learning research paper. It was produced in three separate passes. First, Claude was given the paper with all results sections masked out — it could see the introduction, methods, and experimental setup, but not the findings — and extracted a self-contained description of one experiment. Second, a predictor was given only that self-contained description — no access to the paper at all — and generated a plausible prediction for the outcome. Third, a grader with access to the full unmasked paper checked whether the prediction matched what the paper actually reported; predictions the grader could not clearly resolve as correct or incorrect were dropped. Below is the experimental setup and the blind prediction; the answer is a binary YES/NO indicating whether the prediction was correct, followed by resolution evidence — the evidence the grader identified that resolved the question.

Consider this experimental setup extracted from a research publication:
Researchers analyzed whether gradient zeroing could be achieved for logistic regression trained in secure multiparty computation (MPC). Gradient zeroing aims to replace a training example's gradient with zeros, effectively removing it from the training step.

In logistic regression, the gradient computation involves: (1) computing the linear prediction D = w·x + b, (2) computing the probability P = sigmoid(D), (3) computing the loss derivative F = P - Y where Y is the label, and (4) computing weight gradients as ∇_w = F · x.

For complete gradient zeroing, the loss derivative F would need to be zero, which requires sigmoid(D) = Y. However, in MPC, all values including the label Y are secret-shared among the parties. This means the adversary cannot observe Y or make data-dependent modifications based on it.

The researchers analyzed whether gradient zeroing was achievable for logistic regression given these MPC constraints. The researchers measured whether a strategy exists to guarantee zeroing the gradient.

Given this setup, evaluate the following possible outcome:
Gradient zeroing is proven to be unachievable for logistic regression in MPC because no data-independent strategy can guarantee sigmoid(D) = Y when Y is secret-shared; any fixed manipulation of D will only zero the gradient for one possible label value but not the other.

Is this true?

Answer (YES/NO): NO